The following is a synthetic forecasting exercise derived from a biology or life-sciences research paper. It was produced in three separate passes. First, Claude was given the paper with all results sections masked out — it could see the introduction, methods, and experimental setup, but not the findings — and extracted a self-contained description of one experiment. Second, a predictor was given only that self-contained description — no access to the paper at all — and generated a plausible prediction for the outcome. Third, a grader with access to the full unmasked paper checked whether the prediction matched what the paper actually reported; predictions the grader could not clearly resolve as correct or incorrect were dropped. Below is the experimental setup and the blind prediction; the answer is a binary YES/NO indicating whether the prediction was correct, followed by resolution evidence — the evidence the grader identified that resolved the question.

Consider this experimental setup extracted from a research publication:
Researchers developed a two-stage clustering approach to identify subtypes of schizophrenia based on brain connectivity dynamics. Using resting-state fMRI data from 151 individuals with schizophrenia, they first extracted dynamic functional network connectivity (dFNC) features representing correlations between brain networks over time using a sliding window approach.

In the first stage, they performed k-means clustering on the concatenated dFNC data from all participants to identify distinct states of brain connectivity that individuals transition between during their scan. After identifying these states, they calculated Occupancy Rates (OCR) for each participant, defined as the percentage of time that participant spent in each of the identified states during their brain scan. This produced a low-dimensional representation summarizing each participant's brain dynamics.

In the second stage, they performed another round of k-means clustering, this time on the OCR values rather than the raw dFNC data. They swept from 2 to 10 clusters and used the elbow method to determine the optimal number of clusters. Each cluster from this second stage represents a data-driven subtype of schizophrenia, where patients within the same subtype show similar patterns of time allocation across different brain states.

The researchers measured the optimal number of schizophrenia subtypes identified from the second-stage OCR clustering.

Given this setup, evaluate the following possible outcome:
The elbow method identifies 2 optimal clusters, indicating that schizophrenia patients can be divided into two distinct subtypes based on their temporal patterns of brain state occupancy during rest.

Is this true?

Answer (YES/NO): NO